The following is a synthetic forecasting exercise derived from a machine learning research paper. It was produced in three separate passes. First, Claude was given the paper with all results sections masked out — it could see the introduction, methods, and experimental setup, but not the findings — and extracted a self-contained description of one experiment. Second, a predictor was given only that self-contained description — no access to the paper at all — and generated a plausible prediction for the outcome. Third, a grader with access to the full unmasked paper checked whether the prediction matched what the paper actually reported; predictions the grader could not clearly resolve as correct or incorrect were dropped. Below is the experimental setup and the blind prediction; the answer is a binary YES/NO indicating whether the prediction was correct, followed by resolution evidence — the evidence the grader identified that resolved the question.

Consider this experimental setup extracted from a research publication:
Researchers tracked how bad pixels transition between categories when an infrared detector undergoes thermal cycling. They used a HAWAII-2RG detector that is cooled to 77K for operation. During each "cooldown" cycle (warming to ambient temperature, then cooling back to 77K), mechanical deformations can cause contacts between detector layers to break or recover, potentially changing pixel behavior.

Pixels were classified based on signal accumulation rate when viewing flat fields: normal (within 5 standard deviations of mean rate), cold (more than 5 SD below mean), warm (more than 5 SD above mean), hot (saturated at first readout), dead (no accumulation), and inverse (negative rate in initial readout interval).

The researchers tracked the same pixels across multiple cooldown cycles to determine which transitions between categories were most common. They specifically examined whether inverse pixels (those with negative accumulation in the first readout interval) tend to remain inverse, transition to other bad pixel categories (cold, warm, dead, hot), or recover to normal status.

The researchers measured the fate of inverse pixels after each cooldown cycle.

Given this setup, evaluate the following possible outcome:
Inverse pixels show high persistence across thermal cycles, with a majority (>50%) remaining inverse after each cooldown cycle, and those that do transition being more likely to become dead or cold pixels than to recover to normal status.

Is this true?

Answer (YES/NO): NO